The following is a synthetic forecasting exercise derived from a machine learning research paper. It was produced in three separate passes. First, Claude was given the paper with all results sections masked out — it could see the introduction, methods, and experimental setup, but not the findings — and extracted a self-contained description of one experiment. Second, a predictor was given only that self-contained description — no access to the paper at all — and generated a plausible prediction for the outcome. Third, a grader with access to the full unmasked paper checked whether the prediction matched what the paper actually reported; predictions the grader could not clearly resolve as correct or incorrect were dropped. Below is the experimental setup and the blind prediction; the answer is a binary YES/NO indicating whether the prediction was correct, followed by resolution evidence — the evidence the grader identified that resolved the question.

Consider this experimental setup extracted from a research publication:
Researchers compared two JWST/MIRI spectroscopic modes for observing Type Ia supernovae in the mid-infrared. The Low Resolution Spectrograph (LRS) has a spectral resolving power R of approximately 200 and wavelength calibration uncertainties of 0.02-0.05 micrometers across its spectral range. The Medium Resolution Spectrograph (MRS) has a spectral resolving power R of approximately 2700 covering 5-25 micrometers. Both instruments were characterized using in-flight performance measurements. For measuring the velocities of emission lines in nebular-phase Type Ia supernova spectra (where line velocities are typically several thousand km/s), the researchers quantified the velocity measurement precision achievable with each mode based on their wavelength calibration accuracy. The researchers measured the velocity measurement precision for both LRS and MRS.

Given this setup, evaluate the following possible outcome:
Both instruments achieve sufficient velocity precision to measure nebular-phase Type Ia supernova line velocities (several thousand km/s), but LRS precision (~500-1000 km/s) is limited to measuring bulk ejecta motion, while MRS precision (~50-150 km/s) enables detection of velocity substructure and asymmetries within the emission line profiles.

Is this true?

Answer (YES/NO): NO